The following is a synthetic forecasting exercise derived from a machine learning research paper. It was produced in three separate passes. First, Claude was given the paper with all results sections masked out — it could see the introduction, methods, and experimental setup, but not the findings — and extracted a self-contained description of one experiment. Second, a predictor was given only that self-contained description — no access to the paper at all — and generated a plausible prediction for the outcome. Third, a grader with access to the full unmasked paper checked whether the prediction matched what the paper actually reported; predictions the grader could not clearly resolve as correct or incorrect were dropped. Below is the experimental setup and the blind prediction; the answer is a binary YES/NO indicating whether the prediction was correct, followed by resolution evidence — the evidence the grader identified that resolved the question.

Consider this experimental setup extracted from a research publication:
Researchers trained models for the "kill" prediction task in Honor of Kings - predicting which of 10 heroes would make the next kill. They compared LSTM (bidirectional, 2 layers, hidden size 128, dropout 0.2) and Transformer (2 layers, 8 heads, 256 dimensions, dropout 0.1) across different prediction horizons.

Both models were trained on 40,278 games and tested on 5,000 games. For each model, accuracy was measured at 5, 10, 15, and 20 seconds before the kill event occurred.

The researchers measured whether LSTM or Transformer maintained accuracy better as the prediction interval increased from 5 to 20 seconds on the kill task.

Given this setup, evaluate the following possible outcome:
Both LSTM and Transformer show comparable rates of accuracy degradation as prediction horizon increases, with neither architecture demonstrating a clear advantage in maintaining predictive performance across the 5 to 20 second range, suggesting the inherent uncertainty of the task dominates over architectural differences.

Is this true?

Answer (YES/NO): YES